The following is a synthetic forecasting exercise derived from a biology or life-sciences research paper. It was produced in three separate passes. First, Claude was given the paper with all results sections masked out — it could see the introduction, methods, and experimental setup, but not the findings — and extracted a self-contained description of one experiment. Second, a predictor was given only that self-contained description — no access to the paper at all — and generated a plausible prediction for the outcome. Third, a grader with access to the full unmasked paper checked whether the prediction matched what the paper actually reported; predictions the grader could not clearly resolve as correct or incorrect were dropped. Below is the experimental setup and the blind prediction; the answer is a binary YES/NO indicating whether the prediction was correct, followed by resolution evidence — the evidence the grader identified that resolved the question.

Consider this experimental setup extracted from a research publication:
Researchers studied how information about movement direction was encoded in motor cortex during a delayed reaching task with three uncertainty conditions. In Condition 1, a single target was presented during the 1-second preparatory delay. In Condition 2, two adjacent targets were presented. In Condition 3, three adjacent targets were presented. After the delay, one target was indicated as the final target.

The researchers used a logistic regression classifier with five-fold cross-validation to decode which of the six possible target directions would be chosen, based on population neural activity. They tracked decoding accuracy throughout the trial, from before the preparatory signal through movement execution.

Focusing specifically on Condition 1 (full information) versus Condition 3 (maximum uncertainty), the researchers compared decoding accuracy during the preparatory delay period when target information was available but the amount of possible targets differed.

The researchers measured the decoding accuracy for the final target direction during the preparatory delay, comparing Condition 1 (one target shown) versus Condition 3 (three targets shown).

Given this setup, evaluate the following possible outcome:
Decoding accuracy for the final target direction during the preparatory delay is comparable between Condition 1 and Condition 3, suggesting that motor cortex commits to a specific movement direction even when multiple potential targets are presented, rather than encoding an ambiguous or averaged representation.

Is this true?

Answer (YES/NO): NO